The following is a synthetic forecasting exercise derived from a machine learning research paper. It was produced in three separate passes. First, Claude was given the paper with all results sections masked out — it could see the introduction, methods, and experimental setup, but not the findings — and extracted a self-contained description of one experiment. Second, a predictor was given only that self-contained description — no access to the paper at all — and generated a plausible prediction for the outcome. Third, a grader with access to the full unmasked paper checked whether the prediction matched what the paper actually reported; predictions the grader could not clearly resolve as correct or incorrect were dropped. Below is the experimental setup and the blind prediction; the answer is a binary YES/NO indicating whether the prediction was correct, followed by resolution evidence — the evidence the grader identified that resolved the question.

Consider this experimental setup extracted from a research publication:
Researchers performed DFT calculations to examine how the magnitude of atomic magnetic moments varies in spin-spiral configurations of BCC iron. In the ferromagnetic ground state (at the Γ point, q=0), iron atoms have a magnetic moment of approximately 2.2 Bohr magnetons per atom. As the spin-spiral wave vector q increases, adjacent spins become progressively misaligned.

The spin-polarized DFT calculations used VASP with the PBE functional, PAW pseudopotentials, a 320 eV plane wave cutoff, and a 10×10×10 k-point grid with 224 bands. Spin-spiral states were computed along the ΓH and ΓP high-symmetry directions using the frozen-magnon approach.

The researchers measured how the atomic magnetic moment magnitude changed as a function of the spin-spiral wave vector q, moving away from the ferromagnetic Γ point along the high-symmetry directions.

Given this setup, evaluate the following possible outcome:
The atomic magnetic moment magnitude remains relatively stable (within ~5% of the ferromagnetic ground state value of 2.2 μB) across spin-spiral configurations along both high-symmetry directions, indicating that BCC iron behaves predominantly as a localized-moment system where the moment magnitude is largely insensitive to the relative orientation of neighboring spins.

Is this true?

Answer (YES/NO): NO